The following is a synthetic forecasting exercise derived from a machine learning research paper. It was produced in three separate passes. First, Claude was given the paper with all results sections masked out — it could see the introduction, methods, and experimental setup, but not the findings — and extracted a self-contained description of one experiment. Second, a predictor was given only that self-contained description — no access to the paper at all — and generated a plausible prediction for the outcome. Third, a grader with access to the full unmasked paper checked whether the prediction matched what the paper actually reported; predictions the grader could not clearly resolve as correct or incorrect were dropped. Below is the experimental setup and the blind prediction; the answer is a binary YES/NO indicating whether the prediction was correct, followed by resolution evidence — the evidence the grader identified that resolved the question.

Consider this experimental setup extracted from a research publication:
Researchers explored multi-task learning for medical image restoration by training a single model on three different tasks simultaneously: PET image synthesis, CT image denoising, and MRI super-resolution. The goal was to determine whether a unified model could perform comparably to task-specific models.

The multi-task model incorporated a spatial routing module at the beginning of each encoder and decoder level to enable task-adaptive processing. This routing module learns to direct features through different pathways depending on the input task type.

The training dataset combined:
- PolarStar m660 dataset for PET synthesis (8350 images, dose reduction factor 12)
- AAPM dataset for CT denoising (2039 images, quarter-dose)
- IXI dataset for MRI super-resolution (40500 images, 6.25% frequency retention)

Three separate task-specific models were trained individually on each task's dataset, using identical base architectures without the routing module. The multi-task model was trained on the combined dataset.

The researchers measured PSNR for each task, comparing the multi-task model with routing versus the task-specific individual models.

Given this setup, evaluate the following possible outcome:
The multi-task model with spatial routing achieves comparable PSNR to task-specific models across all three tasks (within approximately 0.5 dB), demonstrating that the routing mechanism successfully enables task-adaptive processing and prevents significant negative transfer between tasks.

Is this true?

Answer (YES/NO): YES